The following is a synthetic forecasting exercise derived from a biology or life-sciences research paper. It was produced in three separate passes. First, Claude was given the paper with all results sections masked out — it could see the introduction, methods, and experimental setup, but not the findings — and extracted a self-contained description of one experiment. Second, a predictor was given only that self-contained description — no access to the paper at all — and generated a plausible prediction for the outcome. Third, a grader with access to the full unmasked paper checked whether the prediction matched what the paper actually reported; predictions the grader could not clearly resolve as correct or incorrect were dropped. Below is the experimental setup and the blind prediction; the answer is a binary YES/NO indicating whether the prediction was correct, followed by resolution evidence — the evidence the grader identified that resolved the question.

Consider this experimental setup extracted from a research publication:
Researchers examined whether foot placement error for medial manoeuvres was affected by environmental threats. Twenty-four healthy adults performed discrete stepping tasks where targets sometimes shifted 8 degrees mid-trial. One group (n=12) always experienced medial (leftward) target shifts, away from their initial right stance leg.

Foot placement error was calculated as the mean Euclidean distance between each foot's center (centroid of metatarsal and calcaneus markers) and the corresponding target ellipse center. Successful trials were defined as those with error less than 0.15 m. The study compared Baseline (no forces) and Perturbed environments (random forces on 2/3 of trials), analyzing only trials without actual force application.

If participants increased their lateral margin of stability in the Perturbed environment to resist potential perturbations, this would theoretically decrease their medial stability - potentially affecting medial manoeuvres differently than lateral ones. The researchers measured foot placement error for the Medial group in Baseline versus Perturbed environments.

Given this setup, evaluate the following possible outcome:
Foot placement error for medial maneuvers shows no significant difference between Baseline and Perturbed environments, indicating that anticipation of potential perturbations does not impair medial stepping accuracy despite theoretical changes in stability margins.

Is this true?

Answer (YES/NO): NO